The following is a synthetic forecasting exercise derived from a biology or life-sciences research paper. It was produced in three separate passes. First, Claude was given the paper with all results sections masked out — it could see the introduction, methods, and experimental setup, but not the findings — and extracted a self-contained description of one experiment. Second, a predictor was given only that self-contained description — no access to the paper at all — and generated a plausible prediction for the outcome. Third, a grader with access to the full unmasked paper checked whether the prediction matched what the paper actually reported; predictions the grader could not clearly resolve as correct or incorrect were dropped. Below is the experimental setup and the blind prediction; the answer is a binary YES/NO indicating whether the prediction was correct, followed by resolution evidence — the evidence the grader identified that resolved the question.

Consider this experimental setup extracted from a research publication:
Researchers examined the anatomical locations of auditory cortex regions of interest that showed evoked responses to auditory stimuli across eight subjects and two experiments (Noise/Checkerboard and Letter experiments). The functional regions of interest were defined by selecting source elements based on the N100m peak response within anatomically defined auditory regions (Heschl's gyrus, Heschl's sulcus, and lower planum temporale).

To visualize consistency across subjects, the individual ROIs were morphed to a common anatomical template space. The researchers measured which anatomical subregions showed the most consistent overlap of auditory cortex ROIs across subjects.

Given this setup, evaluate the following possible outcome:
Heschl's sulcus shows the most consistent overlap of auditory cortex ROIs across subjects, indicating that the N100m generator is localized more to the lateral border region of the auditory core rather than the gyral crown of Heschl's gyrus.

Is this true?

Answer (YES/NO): NO